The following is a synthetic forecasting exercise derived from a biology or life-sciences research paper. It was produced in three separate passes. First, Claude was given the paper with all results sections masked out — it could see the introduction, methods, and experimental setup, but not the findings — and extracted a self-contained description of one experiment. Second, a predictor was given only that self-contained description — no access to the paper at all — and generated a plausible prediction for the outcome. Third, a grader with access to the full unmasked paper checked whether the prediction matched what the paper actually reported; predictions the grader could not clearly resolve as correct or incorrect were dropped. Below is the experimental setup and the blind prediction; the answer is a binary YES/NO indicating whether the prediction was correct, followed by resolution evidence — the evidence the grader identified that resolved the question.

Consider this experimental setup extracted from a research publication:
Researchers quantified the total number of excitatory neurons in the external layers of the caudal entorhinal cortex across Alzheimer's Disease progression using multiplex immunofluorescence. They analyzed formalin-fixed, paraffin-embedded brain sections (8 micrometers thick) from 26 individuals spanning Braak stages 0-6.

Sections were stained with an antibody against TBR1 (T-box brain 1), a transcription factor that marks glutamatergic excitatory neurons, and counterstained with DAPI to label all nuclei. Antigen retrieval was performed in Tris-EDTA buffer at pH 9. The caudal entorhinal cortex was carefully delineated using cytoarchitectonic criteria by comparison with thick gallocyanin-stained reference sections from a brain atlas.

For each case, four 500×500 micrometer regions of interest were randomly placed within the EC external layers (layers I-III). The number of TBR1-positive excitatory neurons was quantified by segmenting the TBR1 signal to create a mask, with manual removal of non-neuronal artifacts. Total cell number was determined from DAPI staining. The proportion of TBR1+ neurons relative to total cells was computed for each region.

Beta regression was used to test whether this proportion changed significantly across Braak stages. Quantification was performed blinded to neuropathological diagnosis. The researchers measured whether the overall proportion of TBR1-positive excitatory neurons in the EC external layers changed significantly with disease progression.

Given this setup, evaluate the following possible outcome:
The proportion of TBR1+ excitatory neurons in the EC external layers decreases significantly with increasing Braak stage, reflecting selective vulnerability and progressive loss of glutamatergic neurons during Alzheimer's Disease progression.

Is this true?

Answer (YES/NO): NO